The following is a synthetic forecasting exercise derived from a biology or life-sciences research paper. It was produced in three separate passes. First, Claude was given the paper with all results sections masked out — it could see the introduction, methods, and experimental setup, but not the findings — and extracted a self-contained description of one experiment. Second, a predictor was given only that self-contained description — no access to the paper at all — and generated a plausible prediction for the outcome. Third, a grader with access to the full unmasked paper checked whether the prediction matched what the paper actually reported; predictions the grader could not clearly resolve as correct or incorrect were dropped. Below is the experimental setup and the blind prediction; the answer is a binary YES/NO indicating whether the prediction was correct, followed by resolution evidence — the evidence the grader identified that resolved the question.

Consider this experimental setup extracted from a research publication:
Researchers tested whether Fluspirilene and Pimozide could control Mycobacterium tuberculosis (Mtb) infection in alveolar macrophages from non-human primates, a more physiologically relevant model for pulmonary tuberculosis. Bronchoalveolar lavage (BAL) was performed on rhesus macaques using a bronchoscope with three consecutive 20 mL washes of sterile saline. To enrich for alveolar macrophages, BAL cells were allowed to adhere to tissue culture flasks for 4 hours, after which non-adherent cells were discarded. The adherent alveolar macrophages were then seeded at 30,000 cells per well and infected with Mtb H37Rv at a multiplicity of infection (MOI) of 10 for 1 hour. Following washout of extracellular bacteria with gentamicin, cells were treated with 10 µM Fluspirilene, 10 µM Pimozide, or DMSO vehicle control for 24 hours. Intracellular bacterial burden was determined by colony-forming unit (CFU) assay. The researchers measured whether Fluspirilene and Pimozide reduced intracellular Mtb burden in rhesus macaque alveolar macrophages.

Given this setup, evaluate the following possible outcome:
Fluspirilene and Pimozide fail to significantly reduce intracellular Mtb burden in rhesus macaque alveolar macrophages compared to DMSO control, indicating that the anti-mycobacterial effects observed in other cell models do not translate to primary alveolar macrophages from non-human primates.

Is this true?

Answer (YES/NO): NO